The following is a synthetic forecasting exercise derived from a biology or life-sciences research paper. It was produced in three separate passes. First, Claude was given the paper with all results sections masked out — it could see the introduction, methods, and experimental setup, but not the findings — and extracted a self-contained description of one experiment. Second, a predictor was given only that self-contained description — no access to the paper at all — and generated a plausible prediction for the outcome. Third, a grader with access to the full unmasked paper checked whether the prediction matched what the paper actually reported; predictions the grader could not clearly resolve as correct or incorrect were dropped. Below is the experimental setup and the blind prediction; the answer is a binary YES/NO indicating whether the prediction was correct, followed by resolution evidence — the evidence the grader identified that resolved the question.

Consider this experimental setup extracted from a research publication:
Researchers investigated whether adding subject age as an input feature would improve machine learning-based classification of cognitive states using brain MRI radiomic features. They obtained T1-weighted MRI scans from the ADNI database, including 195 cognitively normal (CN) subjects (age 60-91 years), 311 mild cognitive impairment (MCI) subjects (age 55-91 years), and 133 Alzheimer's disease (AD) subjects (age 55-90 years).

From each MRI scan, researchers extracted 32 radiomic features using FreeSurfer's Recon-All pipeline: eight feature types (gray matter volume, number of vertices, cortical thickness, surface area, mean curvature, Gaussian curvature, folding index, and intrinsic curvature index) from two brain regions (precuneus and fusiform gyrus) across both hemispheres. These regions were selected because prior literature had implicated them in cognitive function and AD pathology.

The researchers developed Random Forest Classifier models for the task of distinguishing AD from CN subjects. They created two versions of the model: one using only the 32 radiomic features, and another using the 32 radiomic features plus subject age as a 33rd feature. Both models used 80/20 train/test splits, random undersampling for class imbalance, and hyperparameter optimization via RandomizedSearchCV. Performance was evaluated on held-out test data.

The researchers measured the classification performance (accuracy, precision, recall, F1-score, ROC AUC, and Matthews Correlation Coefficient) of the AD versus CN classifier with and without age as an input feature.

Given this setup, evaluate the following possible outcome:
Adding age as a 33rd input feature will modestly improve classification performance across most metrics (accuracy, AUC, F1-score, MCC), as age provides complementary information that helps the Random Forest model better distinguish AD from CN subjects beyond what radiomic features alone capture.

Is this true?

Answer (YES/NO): NO